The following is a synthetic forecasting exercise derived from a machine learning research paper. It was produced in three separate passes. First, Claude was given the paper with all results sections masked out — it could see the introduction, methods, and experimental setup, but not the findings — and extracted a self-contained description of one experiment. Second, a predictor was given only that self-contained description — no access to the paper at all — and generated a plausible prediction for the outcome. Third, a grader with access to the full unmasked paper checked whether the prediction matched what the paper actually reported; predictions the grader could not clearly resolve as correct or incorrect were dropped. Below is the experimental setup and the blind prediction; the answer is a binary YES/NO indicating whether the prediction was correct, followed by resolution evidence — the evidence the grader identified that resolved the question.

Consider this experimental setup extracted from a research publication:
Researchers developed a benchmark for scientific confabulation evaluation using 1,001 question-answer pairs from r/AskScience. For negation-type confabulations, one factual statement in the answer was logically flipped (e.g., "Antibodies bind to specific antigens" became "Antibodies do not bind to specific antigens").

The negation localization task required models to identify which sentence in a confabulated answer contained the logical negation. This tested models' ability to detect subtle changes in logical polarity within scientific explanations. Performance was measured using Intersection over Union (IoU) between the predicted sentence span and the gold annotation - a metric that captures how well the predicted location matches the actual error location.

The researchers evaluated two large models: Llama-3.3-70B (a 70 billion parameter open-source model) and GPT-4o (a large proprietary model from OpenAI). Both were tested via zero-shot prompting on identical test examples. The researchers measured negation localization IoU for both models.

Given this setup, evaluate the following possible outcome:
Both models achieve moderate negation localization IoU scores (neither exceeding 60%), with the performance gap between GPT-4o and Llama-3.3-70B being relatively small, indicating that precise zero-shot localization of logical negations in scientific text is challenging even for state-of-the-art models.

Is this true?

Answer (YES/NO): NO